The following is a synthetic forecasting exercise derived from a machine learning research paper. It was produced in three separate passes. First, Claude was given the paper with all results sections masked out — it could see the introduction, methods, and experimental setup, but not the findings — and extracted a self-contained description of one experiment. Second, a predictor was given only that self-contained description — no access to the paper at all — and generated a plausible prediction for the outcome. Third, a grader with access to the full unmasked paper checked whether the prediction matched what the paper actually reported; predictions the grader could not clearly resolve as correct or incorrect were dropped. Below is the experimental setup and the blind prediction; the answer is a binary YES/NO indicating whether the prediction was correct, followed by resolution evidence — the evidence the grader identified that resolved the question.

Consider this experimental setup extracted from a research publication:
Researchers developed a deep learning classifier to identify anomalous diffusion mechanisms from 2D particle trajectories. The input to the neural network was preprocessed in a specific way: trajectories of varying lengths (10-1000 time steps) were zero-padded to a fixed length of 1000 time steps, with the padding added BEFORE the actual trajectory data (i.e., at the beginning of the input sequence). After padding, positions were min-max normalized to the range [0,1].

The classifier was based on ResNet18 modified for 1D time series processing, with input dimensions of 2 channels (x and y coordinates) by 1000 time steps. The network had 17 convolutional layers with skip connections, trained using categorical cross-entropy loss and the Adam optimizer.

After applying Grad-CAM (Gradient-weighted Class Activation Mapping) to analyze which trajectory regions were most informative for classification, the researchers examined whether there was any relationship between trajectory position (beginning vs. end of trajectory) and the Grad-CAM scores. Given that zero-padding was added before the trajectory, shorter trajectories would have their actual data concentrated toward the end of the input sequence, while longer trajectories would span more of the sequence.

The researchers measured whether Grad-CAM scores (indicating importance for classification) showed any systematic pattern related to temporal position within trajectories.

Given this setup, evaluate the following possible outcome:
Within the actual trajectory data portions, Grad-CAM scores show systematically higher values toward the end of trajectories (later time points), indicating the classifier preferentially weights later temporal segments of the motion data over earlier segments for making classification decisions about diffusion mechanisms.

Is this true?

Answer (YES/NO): NO